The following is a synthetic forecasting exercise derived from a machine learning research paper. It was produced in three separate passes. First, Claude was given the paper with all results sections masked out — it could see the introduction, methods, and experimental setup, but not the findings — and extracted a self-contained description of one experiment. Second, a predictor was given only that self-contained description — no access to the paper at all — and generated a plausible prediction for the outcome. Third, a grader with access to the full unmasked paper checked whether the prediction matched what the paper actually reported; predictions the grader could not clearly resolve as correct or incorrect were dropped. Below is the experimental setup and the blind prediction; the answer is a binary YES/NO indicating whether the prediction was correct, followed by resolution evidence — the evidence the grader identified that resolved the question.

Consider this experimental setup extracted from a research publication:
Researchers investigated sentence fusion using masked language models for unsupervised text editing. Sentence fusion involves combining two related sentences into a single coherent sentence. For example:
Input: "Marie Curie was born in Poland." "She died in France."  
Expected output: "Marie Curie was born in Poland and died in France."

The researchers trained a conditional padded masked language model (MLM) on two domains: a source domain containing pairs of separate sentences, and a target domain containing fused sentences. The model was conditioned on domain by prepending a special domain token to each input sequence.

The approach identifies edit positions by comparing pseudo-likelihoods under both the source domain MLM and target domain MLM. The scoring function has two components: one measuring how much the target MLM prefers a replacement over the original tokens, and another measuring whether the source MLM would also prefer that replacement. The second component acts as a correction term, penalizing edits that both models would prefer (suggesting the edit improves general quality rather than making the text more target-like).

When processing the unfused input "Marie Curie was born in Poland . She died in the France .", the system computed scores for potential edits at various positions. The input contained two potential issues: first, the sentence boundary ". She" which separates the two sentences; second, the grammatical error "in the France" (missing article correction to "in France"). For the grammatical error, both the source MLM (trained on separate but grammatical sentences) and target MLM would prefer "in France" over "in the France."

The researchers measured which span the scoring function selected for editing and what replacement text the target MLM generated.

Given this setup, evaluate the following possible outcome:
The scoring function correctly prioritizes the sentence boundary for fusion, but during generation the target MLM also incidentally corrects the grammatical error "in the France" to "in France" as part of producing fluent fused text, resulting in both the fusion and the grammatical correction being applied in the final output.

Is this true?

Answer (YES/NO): NO